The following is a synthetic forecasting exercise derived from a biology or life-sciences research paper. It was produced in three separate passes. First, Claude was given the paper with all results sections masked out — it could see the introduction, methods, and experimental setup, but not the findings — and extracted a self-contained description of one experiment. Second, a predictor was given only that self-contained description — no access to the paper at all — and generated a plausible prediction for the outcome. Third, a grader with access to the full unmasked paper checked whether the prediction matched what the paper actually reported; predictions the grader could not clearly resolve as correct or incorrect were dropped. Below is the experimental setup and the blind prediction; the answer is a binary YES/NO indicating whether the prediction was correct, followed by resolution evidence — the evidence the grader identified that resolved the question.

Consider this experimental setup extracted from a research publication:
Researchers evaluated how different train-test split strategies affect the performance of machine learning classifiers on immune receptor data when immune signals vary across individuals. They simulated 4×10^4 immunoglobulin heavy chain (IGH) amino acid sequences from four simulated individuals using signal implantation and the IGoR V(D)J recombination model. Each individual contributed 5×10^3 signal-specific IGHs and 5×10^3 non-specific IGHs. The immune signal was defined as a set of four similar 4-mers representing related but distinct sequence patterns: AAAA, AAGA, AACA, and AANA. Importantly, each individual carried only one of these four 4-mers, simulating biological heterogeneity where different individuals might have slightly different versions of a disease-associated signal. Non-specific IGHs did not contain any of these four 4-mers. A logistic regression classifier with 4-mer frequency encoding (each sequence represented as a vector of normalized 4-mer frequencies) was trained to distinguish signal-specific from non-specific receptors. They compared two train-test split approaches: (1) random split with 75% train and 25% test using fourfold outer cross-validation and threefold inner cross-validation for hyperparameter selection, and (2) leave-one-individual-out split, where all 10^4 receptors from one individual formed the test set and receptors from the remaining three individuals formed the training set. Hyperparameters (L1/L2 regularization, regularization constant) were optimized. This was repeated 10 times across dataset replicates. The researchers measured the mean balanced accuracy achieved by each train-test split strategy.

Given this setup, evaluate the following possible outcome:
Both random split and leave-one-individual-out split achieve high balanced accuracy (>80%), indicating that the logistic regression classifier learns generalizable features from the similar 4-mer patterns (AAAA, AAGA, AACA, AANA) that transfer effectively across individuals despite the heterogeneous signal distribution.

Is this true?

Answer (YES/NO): NO